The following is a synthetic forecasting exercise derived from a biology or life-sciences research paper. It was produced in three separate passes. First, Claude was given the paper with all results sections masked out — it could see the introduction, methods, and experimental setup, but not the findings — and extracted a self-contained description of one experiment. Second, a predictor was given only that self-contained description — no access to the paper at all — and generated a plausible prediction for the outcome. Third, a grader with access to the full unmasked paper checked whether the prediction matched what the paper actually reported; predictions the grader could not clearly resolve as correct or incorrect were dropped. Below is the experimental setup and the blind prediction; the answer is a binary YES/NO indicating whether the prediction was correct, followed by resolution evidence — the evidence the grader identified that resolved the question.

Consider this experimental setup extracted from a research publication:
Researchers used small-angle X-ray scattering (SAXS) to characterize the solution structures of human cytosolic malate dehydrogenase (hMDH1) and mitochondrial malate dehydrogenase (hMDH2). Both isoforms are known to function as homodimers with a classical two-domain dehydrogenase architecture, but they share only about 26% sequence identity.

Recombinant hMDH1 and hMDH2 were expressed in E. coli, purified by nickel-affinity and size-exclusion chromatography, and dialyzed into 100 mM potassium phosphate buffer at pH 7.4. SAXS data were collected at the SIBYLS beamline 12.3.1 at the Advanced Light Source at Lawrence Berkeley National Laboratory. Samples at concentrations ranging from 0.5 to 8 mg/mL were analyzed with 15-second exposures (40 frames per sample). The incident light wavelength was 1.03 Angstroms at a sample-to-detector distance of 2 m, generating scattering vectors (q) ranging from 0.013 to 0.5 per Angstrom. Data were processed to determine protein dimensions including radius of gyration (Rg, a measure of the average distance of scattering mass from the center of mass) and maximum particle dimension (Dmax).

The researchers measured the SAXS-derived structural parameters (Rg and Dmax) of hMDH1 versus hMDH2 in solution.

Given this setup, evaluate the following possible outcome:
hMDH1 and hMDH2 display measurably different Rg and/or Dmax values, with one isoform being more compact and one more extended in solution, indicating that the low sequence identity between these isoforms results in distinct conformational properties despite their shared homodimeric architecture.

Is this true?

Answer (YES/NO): YES